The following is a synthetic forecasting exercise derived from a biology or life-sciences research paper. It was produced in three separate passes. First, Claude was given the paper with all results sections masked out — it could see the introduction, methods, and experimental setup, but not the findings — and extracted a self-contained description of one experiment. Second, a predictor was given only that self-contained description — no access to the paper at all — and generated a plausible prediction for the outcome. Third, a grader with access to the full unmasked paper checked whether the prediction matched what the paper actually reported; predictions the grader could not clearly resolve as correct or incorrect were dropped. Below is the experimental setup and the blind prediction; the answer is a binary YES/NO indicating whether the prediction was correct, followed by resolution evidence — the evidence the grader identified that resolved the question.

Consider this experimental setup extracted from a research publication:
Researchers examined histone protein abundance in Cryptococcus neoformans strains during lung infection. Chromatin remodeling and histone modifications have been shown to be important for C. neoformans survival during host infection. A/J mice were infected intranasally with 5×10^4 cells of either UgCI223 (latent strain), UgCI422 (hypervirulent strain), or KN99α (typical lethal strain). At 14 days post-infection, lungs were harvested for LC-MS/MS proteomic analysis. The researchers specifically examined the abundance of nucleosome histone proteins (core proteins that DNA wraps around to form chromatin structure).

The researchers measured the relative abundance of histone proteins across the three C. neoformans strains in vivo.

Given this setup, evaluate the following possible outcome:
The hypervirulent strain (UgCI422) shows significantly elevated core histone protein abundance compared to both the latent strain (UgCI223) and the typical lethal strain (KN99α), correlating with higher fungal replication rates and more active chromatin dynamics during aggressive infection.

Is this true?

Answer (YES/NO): NO